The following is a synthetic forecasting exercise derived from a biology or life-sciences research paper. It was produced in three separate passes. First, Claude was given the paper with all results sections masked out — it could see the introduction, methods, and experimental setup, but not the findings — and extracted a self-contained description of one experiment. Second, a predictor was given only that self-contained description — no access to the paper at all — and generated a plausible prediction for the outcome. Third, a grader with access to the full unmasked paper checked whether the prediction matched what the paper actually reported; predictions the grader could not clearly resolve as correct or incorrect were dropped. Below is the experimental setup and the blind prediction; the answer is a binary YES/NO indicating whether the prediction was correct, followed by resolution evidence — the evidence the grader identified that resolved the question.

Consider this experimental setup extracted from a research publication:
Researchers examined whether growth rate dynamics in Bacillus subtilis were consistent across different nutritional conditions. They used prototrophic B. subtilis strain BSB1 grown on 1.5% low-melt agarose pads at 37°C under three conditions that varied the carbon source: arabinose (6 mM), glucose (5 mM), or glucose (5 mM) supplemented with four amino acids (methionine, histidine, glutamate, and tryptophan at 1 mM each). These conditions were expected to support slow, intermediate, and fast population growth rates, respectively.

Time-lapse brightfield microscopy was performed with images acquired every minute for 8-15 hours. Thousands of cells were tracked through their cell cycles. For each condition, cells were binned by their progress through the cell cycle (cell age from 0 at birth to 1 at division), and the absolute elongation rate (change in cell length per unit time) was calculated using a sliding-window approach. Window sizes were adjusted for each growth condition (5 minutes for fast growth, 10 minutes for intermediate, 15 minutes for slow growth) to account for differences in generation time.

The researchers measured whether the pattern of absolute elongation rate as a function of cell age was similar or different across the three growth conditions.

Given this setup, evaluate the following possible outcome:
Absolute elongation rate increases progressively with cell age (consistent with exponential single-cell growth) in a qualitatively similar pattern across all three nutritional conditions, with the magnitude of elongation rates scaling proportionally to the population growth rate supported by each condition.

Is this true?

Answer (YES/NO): NO